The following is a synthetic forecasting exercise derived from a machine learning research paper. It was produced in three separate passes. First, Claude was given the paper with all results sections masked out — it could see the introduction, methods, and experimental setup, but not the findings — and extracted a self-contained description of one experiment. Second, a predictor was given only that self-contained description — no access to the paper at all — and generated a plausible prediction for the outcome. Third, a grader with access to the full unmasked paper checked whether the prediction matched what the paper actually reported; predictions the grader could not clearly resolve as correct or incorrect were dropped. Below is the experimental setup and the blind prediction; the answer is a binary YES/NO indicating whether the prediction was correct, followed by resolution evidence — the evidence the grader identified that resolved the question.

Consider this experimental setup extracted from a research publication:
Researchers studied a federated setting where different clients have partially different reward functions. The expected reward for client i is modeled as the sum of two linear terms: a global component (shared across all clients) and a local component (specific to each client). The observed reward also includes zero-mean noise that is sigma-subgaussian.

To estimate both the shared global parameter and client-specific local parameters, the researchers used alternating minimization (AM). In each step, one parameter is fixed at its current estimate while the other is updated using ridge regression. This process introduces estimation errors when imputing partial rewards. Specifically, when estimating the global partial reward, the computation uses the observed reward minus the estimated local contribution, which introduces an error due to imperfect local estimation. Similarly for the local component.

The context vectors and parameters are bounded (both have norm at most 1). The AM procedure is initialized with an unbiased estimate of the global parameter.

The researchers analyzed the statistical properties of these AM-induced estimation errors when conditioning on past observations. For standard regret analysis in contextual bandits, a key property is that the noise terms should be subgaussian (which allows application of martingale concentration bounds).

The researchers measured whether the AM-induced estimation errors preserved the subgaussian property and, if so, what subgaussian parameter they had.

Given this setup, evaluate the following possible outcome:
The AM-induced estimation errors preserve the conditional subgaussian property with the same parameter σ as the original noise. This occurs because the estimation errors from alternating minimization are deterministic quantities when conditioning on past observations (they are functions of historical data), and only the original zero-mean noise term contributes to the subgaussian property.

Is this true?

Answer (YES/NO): NO